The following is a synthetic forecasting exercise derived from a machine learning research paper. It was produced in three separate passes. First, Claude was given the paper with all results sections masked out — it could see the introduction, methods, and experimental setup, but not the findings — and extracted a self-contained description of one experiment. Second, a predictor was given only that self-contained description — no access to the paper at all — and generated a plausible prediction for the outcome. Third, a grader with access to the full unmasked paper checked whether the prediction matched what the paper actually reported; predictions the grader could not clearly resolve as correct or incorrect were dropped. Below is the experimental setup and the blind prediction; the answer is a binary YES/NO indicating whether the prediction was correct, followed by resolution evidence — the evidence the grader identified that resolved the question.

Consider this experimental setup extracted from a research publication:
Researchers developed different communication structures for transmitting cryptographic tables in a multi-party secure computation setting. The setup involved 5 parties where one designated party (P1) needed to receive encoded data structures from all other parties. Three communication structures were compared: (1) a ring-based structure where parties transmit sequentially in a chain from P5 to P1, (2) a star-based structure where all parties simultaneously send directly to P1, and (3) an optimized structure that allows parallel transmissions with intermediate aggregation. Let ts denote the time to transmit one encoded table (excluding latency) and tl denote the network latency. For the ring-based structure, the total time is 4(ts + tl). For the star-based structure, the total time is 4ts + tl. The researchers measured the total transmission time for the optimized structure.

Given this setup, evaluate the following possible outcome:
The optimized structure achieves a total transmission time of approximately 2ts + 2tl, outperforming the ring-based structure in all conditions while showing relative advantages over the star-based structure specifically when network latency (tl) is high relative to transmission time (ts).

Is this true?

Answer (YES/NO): NO